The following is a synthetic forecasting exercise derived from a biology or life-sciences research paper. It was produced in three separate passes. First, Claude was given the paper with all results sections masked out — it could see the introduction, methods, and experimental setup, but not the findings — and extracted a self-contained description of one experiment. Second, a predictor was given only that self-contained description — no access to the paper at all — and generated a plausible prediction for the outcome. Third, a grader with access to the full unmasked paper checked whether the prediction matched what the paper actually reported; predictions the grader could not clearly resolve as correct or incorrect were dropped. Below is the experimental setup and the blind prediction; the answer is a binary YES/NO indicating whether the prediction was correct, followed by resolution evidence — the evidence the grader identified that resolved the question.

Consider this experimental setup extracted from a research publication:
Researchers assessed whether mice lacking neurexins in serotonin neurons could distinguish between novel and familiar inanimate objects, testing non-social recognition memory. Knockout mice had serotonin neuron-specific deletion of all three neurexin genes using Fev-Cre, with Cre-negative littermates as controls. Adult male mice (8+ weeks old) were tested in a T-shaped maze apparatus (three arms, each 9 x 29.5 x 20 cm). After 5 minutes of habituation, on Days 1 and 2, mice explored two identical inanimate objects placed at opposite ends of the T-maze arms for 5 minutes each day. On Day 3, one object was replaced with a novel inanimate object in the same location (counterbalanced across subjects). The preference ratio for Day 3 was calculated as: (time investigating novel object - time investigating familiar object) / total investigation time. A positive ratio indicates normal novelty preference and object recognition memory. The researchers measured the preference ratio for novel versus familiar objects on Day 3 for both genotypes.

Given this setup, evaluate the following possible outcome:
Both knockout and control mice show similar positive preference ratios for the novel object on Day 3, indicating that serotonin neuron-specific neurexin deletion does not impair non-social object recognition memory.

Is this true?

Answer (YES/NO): YES